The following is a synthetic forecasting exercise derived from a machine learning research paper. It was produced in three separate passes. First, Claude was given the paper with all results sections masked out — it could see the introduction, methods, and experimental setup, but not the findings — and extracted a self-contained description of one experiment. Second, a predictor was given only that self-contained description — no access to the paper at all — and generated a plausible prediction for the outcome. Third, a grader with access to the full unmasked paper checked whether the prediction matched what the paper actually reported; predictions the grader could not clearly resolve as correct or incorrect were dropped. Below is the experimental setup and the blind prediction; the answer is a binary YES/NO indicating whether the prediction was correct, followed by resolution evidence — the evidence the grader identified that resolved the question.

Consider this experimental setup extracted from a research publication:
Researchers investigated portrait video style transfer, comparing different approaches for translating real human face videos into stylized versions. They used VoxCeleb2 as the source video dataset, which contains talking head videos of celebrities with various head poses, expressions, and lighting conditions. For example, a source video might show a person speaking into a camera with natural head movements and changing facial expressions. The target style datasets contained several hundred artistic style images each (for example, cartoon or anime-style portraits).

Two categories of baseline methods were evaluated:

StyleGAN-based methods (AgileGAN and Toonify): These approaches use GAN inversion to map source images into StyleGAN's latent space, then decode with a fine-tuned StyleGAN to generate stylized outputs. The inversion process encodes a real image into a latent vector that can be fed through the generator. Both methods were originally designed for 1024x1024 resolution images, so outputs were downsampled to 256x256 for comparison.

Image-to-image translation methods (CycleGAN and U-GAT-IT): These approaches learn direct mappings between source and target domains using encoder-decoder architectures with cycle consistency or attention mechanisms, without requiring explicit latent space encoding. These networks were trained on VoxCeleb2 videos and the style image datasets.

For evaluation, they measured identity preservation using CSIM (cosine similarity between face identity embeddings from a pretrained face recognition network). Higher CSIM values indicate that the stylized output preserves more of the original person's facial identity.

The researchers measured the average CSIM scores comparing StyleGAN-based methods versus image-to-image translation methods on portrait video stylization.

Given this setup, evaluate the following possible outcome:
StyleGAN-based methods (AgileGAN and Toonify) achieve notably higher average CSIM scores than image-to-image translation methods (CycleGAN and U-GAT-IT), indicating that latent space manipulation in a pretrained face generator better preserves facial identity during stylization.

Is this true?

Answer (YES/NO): YES